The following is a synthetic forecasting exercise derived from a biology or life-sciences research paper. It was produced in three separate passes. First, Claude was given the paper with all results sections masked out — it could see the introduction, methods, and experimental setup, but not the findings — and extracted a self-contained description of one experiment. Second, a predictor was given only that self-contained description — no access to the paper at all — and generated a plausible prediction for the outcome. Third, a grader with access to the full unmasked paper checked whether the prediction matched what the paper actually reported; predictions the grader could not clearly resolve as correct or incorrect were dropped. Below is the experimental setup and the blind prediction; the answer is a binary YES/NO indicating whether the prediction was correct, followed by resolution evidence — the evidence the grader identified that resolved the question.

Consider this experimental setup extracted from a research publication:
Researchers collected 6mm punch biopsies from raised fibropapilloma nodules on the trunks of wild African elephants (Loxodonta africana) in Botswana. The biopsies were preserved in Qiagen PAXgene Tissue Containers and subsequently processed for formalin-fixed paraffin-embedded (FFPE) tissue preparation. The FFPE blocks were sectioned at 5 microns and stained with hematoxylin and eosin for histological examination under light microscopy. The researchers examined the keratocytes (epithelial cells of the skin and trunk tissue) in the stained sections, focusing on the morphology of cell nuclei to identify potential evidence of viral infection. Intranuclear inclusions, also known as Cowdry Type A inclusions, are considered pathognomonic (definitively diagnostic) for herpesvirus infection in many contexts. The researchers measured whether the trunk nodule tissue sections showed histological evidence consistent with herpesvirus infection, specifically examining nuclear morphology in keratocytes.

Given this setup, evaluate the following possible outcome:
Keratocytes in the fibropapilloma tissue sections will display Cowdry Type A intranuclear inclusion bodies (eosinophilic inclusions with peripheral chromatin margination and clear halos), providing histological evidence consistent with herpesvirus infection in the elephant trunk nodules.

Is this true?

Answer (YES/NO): NO